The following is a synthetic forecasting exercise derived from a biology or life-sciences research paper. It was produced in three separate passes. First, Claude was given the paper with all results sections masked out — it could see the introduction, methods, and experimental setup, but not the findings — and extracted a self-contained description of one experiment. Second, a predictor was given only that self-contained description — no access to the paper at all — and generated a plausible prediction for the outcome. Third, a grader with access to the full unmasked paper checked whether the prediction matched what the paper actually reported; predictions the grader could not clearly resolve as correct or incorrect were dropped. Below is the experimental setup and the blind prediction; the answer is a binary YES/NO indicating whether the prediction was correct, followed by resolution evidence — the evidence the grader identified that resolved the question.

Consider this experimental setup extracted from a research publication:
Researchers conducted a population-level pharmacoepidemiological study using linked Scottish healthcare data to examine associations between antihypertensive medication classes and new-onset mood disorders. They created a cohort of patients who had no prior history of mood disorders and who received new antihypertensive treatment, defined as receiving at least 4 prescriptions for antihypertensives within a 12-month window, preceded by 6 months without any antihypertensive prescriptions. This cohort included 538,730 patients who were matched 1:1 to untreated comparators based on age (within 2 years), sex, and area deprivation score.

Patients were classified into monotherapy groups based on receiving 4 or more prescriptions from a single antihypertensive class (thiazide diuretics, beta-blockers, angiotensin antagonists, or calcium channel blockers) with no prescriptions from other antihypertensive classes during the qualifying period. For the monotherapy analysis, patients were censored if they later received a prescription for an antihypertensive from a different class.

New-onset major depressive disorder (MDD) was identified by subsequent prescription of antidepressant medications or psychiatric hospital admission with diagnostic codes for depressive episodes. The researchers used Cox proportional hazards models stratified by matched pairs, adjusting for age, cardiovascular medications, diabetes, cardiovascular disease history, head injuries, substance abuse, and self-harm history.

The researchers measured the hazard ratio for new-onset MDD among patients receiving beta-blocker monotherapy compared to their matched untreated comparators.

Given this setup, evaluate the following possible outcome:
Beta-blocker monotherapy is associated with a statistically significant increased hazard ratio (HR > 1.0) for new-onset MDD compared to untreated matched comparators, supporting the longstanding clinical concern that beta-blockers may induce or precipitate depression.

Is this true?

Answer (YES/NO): YES